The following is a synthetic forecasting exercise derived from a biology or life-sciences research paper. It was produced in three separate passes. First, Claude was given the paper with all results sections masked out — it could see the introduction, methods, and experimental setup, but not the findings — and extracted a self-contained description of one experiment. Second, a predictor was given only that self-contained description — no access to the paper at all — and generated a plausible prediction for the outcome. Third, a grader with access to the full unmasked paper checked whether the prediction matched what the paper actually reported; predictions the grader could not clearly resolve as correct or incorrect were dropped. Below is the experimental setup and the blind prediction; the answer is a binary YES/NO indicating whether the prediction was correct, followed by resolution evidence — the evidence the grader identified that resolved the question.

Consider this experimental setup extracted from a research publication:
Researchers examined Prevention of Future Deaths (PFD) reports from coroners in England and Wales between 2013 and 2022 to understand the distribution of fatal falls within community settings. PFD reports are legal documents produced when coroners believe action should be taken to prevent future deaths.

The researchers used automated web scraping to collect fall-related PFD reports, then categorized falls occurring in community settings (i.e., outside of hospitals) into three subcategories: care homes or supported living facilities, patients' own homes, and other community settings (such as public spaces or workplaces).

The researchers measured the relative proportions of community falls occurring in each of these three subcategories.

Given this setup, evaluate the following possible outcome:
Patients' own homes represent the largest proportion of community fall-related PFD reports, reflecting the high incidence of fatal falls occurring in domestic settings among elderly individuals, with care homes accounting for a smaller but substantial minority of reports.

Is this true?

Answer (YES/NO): NO